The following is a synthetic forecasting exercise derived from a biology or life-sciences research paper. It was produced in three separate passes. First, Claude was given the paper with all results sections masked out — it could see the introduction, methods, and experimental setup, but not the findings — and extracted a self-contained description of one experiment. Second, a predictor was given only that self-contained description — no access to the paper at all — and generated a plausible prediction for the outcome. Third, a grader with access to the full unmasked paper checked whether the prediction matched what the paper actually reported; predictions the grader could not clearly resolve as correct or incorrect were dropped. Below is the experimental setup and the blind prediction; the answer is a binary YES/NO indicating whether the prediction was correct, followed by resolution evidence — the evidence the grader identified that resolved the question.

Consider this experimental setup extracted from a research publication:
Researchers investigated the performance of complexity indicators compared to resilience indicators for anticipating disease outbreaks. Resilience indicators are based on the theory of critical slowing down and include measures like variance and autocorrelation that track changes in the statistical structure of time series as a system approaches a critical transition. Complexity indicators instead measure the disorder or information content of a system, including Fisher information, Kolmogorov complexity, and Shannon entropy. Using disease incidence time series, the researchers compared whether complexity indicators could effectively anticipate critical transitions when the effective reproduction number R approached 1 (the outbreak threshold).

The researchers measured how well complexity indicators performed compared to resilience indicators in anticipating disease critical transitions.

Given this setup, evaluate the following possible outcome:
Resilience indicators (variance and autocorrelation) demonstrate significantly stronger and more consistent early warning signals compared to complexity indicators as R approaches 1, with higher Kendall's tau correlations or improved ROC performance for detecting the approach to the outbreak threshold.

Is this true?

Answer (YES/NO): YES